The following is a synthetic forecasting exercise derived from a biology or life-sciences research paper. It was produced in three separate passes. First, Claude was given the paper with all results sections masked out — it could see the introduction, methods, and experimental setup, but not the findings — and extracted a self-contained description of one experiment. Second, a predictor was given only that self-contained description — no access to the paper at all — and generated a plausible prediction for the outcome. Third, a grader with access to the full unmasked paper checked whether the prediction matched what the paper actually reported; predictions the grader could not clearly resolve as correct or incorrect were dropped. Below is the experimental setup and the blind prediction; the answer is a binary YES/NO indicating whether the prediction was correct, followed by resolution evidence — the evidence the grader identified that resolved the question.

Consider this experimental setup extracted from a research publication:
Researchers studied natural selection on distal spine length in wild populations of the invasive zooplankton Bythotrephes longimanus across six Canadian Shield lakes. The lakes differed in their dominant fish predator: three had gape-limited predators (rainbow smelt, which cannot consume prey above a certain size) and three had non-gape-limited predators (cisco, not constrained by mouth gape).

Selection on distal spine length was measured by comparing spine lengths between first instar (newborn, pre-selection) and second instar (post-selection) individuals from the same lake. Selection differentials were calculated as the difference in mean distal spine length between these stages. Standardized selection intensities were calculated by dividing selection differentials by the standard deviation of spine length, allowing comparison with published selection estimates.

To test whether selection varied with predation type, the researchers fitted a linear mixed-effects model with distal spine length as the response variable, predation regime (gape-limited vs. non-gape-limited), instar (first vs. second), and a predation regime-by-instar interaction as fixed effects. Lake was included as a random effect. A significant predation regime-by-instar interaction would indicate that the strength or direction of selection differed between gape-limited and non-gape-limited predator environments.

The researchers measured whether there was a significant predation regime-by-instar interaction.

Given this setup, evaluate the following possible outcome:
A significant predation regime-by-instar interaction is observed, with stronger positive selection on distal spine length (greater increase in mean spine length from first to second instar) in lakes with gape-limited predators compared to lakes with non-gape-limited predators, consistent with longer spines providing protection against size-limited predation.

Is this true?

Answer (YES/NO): NO